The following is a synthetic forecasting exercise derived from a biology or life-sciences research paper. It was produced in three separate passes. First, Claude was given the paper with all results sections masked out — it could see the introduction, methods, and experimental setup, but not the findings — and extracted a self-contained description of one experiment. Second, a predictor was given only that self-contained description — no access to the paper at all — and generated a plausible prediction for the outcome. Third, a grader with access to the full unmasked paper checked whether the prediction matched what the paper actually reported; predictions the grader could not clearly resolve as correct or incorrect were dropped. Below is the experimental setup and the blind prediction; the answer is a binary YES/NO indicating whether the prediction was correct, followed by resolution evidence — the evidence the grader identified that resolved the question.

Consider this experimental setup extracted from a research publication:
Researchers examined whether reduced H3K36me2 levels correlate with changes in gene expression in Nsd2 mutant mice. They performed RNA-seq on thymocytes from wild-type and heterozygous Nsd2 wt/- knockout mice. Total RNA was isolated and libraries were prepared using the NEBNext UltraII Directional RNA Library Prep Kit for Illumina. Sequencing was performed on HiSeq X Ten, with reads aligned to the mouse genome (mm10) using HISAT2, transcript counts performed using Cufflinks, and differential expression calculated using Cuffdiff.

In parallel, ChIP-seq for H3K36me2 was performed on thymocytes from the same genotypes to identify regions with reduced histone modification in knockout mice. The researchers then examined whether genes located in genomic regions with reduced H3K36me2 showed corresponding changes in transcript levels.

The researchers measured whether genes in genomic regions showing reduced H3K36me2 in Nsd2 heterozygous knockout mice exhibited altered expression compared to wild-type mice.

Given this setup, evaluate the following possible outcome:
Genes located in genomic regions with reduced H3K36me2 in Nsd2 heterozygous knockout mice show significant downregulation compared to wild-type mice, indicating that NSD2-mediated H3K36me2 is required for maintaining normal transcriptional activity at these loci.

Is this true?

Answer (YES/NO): YES